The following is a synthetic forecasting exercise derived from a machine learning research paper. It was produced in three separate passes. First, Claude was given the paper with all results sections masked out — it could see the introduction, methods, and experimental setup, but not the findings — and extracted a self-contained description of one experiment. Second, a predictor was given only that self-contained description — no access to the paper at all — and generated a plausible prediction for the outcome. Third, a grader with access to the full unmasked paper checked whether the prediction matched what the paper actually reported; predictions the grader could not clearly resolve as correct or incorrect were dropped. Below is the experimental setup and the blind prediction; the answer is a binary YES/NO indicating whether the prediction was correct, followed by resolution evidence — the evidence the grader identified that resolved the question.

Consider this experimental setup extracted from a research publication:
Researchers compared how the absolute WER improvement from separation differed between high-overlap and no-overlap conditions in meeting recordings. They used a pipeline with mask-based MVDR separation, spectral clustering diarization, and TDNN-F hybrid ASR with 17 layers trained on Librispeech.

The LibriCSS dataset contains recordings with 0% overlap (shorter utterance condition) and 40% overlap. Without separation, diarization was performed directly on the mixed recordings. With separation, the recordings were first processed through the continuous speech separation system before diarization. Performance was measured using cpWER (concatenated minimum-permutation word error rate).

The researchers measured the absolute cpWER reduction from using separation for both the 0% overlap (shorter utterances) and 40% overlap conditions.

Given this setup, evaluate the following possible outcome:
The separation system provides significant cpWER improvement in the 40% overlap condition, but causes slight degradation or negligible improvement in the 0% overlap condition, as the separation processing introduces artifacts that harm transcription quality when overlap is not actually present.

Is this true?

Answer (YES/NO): NO